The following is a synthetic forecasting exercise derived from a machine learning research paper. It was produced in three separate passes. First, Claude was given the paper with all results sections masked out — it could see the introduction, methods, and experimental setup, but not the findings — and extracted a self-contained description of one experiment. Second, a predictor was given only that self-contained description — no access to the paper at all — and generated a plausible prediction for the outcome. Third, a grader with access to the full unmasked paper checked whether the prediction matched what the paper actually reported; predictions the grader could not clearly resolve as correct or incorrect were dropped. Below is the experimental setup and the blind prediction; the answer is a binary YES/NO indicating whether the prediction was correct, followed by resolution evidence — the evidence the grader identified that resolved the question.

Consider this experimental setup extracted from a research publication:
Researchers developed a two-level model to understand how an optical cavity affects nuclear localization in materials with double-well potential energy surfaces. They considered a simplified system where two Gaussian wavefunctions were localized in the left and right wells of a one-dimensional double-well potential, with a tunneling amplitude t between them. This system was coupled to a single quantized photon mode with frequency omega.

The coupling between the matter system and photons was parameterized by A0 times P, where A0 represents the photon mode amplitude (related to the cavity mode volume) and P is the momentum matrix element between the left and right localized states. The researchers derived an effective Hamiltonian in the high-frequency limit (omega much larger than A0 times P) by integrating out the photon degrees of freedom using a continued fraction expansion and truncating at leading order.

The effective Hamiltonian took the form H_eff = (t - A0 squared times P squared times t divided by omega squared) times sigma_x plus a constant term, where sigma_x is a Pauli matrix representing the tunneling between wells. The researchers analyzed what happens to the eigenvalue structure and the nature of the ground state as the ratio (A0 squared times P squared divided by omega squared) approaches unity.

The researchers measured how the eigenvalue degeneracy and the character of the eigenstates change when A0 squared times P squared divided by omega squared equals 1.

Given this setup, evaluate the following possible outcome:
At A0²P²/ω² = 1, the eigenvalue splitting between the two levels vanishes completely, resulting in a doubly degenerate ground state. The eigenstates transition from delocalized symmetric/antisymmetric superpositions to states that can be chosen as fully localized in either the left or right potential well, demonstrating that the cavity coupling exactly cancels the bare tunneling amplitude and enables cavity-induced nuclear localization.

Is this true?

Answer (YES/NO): YES